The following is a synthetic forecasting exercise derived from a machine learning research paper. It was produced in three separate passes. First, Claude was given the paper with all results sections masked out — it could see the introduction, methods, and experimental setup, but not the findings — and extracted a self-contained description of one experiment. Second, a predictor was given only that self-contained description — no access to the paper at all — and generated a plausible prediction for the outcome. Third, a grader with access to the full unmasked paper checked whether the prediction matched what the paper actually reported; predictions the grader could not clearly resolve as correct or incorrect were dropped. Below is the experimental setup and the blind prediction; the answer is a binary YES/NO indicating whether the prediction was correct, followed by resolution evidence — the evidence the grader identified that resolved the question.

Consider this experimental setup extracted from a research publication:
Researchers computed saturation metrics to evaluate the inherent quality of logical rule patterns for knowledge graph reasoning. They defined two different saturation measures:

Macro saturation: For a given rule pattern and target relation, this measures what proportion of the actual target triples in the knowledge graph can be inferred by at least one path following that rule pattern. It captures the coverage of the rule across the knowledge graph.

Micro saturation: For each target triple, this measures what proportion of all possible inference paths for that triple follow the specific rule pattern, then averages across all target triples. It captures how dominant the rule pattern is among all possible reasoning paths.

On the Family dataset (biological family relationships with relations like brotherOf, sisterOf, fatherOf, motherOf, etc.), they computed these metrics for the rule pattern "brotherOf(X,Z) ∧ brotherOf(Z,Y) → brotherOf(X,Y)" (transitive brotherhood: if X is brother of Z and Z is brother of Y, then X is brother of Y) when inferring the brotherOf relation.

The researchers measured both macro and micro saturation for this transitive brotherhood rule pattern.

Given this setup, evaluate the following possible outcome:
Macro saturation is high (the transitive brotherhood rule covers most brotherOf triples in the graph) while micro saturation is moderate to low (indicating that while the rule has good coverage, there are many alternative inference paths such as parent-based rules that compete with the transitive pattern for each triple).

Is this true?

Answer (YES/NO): YES